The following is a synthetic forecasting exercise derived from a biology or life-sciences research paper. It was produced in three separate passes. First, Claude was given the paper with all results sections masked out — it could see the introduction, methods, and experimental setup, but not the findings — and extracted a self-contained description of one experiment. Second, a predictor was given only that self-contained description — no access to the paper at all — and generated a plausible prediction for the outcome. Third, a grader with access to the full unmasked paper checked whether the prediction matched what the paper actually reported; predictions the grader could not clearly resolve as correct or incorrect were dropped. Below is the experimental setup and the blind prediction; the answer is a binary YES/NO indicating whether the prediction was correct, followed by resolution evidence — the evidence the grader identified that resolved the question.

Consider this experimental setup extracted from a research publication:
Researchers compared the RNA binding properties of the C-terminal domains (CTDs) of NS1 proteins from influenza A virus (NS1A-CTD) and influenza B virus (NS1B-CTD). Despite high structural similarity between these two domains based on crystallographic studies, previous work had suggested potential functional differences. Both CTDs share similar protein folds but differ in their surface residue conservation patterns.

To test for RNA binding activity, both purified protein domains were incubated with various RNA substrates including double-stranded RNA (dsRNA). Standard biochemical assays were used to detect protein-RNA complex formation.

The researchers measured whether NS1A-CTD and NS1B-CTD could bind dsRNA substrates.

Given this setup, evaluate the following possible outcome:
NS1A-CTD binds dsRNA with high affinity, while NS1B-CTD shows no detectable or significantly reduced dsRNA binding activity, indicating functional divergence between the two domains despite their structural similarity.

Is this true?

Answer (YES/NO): NO